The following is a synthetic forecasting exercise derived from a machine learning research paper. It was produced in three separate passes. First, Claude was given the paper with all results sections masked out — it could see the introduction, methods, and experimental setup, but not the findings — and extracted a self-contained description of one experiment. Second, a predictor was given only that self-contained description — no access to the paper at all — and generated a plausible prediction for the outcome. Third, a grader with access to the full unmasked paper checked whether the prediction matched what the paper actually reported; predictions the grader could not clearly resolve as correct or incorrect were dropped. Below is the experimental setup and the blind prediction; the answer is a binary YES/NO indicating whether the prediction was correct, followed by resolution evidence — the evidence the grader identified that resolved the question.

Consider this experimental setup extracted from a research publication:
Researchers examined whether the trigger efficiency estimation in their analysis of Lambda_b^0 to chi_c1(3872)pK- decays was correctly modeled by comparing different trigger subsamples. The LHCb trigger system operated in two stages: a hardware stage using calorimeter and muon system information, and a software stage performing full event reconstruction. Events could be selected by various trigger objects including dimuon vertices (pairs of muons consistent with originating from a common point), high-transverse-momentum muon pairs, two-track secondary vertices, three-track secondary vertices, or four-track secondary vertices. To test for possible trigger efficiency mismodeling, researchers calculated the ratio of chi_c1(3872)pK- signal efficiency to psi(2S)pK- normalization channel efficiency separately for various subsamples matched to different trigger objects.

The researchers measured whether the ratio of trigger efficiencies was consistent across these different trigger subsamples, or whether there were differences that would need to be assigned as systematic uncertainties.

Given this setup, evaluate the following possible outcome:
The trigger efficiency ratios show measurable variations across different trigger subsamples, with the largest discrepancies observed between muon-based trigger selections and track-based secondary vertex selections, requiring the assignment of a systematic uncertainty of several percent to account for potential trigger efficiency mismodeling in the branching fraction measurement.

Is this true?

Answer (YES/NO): NO